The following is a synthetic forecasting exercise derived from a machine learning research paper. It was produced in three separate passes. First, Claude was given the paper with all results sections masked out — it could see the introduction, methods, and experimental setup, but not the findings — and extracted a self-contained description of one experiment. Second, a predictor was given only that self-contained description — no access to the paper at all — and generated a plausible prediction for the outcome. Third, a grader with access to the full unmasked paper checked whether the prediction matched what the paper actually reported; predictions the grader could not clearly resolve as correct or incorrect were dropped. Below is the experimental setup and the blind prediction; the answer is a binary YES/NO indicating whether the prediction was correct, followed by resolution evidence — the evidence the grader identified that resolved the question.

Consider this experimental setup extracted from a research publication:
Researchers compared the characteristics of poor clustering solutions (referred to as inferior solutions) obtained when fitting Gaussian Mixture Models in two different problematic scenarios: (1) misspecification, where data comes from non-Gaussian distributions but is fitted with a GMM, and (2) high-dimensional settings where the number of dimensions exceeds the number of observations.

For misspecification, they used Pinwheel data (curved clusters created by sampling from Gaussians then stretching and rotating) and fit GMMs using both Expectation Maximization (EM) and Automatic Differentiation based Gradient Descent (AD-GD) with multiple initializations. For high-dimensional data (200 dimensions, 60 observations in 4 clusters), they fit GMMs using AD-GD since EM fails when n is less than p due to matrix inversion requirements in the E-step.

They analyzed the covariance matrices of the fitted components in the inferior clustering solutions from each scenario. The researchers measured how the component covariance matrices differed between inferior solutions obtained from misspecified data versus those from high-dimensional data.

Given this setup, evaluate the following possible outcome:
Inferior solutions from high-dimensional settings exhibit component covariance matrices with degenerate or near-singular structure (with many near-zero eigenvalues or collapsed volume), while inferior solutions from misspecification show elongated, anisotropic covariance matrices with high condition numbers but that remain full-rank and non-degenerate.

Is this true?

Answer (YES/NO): NO